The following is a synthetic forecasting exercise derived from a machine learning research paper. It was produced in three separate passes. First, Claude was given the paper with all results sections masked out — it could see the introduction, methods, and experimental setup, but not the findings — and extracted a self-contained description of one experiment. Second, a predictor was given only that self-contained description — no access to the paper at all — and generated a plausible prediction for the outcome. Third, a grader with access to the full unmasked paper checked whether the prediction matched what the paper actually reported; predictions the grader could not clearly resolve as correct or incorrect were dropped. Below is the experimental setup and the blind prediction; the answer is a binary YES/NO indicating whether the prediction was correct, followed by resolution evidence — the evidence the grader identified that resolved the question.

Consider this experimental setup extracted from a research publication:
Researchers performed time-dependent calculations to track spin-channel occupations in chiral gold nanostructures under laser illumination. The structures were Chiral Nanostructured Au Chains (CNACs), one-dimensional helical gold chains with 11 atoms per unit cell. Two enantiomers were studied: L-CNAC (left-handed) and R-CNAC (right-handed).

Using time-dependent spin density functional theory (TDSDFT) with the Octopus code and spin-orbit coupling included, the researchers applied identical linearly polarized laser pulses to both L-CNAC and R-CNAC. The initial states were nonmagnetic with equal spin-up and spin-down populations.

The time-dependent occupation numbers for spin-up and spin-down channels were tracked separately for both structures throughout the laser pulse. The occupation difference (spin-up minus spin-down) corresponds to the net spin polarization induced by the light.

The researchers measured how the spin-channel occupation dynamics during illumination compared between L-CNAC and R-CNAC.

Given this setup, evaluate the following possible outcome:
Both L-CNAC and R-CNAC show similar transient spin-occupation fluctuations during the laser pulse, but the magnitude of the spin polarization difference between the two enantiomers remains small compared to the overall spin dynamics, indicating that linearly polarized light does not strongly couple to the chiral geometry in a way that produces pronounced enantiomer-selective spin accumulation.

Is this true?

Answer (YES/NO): NO